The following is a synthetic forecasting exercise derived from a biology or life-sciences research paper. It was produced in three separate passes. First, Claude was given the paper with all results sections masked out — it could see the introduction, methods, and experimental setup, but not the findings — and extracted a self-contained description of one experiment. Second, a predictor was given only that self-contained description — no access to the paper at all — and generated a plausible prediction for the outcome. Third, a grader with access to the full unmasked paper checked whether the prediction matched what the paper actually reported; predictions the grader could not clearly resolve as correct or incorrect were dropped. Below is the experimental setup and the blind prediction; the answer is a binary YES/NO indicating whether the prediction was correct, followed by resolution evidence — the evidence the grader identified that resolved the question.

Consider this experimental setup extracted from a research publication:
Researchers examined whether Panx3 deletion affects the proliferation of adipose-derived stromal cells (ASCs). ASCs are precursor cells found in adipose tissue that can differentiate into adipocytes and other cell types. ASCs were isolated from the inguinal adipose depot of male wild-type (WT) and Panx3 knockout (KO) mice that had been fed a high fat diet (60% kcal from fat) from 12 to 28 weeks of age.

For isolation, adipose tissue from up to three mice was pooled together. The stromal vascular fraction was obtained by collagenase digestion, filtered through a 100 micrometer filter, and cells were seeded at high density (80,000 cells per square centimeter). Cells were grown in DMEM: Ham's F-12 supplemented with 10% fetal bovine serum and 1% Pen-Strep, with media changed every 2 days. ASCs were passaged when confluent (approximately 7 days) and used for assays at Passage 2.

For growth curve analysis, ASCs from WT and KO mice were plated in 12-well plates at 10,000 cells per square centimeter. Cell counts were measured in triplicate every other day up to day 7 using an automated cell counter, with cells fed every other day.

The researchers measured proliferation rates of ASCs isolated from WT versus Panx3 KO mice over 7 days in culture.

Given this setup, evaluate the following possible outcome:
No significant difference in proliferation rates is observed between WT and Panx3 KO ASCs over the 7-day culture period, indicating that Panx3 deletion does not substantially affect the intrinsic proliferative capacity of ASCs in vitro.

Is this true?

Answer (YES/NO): NO